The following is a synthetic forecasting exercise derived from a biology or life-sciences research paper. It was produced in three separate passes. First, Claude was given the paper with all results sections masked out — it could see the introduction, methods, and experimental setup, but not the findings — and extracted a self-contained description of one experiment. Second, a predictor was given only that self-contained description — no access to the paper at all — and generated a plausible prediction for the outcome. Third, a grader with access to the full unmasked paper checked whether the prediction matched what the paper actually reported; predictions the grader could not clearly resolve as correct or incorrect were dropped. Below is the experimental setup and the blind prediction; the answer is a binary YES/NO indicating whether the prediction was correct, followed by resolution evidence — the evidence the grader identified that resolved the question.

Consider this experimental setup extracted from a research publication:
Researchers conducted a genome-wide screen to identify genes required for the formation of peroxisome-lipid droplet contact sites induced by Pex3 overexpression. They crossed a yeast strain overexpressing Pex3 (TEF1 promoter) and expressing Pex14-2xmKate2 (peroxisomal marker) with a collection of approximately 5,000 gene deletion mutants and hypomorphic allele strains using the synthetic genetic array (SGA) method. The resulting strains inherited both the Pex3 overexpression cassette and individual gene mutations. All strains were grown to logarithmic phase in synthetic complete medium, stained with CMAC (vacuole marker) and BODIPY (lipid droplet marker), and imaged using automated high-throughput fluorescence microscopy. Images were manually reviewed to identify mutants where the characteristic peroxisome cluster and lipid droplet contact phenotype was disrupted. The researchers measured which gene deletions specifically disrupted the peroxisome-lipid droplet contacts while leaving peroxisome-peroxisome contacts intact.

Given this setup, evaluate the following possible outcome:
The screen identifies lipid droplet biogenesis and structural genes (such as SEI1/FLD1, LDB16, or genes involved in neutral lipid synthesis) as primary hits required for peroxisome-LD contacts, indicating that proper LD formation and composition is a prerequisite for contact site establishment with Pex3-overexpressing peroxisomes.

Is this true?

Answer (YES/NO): NO